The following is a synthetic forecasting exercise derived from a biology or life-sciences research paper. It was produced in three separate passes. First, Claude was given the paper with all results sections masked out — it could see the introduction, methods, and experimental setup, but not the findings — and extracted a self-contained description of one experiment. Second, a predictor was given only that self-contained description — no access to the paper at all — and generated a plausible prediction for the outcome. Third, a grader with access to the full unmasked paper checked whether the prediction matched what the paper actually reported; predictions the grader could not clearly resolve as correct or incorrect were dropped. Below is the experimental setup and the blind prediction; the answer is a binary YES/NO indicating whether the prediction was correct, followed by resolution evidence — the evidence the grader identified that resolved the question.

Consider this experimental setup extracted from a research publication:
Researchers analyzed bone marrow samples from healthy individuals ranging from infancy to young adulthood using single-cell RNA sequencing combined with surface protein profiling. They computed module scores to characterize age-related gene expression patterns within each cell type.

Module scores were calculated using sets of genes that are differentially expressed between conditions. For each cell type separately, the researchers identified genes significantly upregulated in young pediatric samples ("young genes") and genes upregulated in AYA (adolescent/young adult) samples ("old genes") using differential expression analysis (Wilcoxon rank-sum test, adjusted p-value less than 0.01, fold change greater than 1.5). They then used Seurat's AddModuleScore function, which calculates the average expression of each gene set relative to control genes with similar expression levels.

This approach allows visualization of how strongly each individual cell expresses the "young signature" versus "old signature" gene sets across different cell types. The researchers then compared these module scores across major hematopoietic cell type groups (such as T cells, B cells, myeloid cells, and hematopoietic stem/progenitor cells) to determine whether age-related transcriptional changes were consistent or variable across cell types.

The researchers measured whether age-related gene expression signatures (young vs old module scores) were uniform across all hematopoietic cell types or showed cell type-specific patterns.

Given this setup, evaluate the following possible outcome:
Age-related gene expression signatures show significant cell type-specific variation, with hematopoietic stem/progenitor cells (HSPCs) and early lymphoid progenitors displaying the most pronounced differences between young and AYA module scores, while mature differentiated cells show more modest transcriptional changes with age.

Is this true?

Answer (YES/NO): NO